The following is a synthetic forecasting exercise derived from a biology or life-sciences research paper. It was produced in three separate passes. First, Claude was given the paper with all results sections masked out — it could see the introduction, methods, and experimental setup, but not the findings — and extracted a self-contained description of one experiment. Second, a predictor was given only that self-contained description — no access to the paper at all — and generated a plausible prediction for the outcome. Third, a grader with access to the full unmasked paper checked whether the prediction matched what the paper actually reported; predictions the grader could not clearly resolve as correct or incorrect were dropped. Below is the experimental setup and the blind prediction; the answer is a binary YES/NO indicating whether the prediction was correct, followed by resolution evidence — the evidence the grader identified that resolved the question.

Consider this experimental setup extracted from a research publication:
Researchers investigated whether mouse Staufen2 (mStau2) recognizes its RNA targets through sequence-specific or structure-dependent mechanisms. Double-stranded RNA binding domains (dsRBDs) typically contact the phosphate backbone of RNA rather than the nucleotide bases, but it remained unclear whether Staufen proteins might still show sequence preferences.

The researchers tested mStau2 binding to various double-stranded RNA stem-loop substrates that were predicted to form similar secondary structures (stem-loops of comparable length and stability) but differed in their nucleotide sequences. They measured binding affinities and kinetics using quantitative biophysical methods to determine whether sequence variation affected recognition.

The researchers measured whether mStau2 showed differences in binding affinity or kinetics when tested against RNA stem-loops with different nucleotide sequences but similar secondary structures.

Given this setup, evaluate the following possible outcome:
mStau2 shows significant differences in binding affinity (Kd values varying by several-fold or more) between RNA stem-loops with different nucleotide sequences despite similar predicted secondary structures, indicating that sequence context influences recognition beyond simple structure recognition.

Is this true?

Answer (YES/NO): NO